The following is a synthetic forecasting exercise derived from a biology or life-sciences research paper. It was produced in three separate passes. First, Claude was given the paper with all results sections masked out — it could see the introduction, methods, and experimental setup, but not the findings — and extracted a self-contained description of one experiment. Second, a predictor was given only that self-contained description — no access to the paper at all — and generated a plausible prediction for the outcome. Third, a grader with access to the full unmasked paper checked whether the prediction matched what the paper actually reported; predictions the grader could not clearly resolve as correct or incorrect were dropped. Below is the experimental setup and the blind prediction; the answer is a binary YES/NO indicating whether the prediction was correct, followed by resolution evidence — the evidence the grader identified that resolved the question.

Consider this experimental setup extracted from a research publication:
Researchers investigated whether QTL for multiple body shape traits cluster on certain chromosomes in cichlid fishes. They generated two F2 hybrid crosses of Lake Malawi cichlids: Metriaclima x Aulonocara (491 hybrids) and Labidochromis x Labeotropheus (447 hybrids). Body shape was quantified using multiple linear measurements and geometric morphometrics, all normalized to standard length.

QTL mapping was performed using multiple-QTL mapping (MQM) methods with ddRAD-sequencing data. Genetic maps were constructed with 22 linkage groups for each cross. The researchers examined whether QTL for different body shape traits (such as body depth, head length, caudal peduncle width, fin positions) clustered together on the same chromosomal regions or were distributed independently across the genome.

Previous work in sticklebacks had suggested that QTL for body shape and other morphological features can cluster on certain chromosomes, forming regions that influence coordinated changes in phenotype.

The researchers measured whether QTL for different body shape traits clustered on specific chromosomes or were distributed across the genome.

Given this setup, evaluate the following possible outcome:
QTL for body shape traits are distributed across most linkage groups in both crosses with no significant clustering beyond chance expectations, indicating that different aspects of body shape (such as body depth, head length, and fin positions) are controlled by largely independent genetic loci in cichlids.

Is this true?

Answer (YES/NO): NO